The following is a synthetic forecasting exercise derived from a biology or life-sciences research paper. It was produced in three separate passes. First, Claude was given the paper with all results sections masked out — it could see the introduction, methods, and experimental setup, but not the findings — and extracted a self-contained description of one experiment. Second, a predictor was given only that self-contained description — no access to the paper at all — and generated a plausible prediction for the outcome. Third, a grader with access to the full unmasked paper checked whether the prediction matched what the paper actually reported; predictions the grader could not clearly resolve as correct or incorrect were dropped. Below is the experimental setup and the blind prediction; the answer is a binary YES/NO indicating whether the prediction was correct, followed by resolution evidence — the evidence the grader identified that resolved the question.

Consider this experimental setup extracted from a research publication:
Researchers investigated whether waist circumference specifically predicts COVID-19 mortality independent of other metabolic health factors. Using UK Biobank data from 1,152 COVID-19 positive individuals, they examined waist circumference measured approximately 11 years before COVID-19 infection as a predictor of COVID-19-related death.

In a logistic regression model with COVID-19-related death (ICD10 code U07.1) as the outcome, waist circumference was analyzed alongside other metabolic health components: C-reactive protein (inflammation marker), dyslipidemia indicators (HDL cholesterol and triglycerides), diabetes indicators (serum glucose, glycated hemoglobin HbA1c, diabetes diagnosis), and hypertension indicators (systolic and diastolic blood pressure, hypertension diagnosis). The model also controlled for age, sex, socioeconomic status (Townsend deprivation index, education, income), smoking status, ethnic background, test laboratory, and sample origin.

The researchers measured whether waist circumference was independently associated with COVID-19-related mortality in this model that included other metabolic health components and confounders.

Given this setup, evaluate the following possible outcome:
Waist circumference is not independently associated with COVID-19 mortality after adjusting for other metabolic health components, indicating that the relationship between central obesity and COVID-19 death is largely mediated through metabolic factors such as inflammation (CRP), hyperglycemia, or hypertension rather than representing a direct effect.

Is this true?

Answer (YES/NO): NO